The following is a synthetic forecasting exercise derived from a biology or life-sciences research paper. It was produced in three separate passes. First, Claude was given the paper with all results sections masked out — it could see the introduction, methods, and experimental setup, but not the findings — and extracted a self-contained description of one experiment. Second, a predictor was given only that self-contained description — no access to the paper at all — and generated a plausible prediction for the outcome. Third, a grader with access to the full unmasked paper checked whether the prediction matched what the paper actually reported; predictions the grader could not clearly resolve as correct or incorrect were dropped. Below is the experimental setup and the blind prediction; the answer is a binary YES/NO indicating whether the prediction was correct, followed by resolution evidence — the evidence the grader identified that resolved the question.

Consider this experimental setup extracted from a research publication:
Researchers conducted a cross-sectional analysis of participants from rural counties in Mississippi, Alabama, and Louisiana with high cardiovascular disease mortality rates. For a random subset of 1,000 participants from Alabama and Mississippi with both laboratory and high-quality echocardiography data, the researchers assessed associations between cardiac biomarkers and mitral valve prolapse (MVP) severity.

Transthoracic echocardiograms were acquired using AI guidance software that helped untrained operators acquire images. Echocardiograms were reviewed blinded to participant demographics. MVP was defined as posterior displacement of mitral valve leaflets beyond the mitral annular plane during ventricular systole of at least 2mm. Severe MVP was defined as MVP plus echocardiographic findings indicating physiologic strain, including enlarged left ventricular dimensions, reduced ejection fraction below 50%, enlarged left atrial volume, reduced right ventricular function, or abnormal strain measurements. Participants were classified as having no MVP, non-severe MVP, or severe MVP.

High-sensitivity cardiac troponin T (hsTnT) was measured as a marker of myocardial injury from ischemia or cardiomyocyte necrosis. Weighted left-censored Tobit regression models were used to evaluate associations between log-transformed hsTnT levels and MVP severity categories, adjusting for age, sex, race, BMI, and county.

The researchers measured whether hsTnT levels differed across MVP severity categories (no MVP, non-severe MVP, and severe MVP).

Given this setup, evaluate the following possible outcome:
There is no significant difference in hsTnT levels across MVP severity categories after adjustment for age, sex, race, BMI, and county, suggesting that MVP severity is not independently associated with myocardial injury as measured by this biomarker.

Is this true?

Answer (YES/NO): NO